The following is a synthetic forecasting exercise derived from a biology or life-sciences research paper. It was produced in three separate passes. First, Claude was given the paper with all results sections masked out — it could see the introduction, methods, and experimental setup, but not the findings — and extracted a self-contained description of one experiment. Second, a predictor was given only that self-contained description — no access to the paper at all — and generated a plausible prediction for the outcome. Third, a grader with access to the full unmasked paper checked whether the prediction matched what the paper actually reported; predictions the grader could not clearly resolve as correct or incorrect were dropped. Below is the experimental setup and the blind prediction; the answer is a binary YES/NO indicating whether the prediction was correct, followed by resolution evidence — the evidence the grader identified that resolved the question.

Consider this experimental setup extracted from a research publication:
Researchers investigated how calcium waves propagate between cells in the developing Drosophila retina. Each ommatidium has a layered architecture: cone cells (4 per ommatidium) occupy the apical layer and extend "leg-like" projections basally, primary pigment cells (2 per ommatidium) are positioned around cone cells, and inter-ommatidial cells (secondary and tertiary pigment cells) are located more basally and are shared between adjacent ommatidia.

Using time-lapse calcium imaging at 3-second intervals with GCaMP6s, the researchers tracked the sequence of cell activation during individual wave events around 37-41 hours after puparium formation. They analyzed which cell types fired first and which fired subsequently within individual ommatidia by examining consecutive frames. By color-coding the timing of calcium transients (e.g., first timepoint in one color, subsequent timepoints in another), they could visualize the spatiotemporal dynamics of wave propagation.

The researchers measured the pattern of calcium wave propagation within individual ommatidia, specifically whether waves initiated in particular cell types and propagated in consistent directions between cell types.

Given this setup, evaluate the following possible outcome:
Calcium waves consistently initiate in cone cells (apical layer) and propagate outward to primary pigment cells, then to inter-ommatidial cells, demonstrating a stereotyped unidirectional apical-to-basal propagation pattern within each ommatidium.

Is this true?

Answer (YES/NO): YES